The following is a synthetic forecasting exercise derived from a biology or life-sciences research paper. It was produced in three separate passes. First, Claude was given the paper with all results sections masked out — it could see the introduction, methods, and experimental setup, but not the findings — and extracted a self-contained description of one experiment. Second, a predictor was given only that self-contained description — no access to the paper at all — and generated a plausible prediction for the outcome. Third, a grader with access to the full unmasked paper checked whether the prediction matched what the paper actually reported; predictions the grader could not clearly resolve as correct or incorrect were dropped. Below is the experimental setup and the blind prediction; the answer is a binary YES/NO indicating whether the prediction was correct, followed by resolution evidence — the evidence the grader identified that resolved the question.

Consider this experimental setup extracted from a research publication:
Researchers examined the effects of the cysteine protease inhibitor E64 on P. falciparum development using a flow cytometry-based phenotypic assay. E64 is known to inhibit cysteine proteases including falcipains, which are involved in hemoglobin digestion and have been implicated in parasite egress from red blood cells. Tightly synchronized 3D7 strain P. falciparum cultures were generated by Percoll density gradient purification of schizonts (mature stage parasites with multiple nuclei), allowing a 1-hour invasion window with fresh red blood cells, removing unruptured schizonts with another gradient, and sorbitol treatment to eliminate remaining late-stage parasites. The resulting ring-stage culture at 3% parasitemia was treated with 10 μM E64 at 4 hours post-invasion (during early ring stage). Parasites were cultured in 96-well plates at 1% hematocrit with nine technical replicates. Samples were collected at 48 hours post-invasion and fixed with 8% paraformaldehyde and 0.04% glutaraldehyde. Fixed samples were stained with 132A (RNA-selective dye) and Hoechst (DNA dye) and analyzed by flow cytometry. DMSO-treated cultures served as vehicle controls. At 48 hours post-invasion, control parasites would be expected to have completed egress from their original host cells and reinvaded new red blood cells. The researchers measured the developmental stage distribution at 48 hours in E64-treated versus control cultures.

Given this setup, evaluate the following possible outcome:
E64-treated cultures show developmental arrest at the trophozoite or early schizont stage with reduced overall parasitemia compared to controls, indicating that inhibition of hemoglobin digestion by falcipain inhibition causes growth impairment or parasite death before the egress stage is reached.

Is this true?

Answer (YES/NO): NO